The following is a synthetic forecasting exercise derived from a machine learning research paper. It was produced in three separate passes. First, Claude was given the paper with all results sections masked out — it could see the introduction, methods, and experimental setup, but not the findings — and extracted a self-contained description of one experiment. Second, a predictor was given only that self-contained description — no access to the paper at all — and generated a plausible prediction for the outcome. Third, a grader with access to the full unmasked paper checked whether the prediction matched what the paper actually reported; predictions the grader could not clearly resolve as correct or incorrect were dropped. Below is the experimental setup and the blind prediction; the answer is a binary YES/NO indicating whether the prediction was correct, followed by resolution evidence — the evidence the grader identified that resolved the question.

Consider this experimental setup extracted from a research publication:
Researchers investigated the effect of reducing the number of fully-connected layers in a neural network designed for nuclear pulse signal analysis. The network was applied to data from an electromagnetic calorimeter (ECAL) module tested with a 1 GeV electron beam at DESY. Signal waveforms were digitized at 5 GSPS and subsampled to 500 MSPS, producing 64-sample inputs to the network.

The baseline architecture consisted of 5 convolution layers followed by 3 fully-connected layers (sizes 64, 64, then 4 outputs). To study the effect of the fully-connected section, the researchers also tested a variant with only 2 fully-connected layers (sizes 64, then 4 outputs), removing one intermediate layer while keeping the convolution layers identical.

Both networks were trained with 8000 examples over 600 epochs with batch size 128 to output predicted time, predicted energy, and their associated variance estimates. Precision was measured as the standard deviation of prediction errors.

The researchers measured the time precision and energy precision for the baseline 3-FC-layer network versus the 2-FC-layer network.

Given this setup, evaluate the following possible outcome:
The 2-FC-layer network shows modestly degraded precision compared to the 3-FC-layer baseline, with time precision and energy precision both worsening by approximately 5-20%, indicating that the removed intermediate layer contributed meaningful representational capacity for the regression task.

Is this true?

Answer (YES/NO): NO